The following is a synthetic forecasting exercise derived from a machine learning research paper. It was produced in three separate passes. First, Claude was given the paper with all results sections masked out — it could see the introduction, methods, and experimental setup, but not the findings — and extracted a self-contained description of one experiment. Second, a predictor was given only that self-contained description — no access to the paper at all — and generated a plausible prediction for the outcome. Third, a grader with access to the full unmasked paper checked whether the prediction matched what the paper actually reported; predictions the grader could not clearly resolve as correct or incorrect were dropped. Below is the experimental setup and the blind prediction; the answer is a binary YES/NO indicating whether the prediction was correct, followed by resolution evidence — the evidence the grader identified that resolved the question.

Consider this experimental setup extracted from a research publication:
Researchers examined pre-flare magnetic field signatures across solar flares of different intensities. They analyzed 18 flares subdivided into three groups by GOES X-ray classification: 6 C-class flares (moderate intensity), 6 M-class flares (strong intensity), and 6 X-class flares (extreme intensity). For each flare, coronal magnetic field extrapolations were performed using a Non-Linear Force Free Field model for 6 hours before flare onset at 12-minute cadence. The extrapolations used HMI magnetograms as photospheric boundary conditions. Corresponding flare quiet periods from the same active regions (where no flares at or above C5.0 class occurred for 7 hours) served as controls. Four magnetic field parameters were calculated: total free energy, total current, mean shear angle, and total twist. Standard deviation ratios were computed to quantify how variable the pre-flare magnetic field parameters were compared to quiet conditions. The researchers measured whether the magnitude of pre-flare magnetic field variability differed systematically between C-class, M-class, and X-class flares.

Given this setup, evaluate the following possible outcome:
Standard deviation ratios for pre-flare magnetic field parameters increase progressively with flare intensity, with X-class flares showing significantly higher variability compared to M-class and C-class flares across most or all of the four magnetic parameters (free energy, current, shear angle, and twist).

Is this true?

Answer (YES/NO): NO